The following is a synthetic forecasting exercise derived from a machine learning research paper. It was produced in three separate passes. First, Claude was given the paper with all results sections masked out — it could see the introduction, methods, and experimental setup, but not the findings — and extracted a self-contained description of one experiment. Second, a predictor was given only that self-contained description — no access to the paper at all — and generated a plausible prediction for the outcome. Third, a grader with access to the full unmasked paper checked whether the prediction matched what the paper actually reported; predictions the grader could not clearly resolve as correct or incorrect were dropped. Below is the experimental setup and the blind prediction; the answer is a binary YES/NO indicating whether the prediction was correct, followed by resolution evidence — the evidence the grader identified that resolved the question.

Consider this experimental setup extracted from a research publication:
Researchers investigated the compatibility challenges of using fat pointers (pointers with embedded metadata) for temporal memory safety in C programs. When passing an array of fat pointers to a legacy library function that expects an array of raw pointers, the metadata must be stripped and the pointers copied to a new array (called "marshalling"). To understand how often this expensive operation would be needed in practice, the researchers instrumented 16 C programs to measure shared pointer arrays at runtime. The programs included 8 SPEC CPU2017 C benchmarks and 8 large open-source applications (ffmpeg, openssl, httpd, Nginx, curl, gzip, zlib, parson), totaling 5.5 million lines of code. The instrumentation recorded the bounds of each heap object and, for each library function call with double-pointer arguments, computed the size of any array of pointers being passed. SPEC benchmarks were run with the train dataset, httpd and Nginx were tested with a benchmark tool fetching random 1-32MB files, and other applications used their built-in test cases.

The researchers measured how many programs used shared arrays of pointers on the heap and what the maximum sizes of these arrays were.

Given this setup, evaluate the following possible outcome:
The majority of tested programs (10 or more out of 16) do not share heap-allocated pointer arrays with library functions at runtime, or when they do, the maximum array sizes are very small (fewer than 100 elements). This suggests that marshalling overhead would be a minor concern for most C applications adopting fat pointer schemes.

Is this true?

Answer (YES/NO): YES